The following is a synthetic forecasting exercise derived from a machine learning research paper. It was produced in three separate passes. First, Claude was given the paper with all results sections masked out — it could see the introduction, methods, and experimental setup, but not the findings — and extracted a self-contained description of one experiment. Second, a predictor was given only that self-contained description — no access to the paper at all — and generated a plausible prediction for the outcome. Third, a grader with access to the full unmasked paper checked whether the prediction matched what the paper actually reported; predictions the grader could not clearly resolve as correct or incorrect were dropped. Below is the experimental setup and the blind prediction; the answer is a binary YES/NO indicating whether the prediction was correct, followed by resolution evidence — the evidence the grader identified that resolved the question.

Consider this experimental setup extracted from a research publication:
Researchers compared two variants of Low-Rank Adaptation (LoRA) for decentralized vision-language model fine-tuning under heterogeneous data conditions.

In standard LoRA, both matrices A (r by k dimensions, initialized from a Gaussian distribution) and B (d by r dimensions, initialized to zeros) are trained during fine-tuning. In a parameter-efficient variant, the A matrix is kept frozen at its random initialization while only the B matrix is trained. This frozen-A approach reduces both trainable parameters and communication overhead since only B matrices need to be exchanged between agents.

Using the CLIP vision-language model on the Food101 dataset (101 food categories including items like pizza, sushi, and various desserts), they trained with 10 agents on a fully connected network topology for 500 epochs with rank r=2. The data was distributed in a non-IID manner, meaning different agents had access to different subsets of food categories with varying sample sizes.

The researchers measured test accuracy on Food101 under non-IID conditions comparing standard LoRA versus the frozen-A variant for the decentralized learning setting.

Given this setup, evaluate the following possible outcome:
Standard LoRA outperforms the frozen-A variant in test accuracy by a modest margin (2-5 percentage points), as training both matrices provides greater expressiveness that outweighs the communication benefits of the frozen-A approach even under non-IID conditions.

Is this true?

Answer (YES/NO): NO